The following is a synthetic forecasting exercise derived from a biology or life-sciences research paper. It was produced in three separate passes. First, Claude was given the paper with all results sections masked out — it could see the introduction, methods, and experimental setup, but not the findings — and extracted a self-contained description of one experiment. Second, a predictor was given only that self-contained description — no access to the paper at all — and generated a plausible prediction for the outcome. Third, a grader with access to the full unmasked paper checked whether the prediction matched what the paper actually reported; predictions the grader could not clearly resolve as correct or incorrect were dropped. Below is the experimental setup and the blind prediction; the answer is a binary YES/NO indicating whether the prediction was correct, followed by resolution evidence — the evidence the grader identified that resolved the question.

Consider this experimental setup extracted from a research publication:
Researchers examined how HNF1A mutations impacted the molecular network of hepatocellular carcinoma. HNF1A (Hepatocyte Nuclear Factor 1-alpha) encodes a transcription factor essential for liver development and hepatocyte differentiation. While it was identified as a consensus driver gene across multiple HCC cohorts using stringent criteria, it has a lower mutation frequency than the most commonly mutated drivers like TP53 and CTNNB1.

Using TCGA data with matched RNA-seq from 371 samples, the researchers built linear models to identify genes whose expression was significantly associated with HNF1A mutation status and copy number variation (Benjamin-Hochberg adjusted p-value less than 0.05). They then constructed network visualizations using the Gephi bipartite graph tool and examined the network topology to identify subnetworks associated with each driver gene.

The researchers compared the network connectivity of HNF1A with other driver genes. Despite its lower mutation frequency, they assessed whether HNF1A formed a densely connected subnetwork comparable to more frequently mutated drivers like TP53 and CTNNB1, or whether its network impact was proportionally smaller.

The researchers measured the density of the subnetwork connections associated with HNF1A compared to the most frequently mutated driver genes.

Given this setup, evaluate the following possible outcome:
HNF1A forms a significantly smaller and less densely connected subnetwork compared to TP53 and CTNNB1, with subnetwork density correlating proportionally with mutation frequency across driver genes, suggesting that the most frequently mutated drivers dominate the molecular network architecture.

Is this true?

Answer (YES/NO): NO